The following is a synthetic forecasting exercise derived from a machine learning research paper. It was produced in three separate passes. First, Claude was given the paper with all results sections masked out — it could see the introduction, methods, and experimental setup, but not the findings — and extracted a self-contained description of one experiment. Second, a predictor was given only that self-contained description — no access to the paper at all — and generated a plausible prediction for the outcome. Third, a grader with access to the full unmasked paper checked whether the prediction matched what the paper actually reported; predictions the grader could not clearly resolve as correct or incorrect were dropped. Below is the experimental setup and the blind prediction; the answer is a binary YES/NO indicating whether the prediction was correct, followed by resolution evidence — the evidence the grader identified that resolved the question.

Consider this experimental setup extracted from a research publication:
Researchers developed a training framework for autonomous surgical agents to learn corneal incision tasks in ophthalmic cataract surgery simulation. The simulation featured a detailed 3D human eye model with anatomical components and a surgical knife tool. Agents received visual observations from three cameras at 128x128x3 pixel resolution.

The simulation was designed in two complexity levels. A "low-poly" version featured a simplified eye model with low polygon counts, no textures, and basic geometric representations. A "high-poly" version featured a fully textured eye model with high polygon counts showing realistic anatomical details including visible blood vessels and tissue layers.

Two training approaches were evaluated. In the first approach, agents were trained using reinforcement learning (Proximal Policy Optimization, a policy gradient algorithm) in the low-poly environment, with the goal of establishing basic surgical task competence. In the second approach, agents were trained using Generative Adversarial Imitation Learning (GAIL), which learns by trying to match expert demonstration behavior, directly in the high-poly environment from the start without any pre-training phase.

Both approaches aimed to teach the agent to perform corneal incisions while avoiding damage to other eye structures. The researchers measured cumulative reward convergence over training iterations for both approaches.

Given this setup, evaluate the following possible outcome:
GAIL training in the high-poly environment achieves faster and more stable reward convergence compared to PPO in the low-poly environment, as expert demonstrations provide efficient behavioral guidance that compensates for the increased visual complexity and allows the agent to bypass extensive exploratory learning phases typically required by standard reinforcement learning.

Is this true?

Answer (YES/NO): NO